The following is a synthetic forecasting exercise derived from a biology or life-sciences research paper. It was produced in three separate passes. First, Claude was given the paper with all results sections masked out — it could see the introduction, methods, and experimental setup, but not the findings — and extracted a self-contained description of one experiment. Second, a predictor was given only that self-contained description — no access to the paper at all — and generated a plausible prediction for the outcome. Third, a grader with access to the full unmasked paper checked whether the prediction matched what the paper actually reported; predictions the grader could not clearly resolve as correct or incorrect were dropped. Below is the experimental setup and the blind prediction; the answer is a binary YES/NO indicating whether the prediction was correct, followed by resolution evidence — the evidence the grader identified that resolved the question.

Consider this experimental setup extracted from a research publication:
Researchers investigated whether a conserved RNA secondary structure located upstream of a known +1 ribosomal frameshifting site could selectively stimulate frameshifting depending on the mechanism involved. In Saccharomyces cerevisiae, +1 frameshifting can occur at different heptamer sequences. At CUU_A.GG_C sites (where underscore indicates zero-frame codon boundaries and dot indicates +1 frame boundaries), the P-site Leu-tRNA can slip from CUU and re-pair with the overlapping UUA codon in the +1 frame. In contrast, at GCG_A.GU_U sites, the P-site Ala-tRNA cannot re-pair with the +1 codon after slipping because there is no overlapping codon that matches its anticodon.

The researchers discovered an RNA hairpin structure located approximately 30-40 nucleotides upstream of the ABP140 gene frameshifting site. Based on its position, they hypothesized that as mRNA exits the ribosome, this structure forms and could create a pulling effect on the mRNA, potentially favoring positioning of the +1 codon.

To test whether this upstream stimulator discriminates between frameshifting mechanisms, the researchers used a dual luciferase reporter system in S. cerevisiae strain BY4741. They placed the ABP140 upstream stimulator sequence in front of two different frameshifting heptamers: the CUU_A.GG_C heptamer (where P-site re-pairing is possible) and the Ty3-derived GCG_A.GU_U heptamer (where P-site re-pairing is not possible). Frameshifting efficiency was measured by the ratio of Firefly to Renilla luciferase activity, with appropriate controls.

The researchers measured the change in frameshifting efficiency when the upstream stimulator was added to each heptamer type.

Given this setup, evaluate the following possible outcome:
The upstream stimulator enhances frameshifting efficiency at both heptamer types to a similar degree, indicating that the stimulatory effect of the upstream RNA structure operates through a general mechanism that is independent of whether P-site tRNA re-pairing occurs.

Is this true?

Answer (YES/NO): NO